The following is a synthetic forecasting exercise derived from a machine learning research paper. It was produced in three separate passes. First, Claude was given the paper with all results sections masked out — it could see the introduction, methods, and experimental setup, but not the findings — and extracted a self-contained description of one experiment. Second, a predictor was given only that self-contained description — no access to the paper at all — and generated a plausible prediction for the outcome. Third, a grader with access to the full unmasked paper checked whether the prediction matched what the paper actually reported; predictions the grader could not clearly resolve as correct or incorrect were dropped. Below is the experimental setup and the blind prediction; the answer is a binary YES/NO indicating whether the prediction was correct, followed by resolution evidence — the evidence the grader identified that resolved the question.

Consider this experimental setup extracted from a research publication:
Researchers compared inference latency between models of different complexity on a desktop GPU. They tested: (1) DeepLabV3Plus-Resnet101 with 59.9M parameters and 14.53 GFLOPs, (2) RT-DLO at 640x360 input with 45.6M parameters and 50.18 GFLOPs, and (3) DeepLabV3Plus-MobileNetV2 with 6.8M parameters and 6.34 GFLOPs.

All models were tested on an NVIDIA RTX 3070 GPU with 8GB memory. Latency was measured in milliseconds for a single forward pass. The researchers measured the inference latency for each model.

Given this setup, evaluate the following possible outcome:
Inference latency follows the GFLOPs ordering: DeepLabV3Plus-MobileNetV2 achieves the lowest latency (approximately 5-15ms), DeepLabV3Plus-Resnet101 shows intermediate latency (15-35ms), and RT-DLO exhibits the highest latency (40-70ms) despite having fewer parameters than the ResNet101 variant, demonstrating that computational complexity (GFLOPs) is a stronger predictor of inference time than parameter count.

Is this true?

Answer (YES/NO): NO